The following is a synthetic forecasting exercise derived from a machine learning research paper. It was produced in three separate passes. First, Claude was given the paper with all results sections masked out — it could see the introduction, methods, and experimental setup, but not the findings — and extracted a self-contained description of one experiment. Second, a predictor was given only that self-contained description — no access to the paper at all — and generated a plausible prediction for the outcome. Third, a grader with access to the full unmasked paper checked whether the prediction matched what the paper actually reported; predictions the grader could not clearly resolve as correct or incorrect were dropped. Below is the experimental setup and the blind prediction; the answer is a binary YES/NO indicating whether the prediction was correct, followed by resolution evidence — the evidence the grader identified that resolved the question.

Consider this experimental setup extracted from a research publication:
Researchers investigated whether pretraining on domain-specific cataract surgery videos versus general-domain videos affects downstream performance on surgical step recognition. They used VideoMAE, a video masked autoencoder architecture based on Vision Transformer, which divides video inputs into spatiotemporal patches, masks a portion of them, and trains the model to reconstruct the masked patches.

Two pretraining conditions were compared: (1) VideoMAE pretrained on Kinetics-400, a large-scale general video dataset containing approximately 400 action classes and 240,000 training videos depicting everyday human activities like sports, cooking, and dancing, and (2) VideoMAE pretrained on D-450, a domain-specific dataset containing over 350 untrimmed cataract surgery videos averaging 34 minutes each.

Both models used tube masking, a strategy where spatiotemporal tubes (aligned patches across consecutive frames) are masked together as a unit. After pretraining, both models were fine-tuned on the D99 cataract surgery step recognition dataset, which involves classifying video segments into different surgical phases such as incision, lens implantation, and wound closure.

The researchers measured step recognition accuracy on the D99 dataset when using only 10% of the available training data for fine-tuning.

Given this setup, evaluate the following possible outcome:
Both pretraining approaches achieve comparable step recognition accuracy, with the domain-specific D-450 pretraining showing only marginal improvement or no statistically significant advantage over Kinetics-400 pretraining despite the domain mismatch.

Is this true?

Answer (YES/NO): NO